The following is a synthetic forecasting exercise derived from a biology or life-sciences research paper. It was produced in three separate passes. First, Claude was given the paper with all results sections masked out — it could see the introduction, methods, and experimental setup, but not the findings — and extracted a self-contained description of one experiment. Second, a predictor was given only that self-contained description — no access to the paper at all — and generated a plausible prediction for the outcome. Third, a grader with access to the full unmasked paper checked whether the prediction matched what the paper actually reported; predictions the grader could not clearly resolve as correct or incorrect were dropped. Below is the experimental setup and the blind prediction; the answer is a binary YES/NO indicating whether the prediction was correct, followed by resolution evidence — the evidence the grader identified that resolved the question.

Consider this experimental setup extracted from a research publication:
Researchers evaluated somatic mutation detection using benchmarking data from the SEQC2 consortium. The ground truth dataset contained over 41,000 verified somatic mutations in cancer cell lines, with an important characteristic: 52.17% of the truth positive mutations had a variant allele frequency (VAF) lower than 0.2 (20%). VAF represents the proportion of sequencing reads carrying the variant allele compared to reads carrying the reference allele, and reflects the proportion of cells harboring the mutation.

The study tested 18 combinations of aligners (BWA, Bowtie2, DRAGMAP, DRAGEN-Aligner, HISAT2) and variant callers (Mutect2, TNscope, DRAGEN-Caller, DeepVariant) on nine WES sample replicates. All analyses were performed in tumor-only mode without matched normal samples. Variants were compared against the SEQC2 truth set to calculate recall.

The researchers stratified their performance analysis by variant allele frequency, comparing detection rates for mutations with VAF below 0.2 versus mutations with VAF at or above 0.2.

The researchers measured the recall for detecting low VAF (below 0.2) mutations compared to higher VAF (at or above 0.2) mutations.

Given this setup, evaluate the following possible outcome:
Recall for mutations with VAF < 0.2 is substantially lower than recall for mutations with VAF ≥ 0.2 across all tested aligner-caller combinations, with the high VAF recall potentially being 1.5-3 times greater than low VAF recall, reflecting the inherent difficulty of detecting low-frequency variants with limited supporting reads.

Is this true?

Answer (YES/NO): NO